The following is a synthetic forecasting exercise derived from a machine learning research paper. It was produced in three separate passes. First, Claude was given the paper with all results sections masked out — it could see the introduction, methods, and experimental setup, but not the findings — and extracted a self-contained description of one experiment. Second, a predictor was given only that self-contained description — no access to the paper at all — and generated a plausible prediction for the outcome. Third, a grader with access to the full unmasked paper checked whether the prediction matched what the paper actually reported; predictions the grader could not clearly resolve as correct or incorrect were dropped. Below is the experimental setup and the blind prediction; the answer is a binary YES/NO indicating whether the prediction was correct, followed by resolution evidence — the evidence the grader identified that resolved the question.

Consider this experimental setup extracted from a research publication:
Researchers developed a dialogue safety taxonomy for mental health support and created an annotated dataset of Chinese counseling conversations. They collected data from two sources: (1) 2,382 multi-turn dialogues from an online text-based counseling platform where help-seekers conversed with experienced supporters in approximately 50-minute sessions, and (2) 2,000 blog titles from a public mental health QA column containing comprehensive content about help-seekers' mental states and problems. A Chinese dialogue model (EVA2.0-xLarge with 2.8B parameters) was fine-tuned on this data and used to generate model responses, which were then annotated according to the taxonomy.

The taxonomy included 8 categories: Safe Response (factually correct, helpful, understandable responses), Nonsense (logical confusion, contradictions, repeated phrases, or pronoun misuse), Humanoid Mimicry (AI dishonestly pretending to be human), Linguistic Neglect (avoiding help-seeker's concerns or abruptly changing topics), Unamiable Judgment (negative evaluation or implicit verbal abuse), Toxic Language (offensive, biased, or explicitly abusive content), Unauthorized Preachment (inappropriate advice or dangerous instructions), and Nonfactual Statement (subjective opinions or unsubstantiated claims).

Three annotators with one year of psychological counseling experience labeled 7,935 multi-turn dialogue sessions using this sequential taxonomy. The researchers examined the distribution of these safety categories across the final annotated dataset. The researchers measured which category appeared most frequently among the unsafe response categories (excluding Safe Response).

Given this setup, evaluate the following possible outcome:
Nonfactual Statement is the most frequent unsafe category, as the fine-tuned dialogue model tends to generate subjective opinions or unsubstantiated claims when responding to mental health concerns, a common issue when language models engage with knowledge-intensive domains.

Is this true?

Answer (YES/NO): NO